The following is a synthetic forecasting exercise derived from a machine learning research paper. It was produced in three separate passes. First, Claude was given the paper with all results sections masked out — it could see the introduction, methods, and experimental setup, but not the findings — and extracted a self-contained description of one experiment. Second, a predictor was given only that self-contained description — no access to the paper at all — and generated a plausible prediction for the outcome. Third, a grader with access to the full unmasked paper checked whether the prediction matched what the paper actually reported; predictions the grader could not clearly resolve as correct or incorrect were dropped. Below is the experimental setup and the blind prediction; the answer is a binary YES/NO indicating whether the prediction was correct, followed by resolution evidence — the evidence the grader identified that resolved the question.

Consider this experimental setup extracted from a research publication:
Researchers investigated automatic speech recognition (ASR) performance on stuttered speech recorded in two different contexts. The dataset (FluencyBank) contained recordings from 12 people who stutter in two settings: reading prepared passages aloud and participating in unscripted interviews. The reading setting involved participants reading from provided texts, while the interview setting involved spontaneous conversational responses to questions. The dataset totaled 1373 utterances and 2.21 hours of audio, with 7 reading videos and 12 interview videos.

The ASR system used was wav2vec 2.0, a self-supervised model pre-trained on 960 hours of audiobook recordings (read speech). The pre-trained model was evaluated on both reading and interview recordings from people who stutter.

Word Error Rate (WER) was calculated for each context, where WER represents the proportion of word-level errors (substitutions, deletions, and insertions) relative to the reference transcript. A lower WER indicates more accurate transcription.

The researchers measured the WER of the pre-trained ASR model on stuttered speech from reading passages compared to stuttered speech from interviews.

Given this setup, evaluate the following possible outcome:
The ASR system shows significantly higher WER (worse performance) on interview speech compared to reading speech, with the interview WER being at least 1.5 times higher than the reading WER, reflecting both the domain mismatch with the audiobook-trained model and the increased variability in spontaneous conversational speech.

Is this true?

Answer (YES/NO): NO